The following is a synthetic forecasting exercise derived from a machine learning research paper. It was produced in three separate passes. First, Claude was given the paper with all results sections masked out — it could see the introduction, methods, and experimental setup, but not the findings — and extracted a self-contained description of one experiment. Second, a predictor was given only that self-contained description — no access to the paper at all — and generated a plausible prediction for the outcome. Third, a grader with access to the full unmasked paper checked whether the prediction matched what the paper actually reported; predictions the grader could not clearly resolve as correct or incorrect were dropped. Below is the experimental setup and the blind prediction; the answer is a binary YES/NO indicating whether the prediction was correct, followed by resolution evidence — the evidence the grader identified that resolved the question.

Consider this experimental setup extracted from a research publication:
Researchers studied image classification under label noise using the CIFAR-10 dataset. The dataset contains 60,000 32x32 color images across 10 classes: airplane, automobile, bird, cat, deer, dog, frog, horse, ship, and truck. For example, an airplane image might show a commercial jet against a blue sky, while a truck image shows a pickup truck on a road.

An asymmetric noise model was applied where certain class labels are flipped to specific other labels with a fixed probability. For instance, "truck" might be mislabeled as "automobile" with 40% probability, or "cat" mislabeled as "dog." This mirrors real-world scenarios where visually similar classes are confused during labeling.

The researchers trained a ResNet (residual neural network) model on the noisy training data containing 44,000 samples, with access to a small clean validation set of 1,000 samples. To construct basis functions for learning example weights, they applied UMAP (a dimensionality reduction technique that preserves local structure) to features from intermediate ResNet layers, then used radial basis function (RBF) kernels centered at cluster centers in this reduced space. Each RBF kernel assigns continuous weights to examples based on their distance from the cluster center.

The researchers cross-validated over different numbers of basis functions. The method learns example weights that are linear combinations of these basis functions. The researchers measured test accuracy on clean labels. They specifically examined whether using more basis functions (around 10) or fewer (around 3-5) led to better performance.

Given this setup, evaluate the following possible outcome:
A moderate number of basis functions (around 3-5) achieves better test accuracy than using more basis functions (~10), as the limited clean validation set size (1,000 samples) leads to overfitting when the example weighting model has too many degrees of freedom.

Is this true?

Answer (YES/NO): NO